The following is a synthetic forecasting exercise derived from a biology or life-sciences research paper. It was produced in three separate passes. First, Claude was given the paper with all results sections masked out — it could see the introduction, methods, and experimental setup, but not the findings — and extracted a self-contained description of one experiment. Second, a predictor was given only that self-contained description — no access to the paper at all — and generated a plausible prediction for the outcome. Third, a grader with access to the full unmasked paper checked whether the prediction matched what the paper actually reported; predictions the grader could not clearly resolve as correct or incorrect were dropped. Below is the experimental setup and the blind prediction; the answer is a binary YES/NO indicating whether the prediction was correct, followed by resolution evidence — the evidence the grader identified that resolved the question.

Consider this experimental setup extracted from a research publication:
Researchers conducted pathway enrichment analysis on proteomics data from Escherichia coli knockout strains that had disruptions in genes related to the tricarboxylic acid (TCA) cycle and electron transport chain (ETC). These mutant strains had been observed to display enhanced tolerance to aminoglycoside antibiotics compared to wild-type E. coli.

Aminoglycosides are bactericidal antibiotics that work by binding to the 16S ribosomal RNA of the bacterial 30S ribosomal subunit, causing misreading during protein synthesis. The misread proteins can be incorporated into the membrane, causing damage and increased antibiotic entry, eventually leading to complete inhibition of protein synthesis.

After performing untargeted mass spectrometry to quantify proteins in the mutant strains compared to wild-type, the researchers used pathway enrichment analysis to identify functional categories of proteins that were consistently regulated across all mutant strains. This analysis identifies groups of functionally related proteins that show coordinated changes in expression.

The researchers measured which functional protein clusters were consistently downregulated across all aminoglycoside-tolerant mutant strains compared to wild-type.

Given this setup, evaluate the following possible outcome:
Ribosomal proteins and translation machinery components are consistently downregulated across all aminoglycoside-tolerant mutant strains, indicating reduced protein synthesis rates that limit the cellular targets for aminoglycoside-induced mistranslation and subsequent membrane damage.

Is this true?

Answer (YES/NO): YES